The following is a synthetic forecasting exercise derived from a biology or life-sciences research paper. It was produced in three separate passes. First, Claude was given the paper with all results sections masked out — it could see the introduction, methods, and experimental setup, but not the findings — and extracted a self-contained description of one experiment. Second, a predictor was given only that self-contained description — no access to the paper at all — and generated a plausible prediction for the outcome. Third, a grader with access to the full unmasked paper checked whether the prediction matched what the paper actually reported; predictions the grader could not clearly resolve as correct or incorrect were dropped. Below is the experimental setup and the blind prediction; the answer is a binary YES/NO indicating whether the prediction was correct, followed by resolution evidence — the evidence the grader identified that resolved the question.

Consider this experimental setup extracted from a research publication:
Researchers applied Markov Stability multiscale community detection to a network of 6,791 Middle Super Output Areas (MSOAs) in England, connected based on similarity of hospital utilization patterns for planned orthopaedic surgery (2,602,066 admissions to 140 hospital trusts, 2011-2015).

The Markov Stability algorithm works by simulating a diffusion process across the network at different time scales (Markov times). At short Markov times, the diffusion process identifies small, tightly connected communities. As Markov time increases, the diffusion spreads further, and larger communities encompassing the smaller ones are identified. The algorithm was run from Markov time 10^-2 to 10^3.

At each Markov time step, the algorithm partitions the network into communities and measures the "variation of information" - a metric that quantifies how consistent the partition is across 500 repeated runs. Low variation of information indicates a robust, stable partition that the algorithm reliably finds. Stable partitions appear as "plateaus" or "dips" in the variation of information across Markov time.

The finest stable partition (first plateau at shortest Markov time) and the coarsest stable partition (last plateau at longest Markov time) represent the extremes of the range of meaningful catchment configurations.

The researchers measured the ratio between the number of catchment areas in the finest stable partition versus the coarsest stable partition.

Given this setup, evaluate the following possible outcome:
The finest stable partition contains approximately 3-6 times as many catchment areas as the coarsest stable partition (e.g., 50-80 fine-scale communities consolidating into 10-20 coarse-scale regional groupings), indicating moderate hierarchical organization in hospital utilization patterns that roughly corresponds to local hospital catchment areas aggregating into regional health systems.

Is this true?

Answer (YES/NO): NO